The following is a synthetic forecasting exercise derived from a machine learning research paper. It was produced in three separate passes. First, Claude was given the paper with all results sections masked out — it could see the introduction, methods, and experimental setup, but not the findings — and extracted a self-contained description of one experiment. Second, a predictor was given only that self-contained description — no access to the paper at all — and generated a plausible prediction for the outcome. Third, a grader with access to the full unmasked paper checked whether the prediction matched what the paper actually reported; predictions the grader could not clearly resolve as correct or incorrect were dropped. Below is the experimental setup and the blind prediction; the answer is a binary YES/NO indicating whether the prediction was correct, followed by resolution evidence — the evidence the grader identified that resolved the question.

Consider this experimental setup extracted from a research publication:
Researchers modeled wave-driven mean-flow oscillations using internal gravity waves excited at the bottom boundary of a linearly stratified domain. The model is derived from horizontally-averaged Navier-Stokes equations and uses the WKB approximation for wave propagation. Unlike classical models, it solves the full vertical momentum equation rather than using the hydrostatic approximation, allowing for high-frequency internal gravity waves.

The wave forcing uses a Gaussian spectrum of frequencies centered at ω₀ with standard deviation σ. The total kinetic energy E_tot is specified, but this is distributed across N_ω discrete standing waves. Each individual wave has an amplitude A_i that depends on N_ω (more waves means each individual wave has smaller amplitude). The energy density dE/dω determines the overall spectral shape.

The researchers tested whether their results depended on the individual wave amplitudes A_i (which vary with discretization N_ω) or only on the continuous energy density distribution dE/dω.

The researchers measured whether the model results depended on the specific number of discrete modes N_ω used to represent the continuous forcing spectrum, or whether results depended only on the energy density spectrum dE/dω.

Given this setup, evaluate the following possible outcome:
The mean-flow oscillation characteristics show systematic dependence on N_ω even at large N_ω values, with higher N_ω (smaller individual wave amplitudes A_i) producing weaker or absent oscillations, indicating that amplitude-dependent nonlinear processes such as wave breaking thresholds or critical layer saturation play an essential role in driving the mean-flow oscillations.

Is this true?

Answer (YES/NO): NO